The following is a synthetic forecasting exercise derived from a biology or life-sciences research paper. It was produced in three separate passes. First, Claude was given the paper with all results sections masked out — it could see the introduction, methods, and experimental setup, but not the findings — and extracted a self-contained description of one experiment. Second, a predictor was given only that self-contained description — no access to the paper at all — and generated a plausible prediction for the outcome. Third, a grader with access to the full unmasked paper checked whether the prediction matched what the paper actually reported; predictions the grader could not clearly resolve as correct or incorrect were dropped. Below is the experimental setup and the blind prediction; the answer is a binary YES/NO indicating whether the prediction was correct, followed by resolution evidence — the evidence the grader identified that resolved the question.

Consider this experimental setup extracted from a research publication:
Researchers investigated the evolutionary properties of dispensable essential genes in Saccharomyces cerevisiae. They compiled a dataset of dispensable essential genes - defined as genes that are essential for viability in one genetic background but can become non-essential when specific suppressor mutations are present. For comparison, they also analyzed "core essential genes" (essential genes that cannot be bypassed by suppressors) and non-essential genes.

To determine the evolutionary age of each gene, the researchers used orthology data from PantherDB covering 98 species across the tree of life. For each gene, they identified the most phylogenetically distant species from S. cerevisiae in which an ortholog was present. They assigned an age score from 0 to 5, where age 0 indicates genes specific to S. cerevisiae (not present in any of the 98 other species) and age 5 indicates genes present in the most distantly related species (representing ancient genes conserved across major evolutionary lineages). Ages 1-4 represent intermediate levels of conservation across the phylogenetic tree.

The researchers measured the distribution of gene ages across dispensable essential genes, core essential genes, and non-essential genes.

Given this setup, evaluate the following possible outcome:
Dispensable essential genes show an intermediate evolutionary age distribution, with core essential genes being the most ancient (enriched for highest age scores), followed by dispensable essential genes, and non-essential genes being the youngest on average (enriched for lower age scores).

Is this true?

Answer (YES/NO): YES